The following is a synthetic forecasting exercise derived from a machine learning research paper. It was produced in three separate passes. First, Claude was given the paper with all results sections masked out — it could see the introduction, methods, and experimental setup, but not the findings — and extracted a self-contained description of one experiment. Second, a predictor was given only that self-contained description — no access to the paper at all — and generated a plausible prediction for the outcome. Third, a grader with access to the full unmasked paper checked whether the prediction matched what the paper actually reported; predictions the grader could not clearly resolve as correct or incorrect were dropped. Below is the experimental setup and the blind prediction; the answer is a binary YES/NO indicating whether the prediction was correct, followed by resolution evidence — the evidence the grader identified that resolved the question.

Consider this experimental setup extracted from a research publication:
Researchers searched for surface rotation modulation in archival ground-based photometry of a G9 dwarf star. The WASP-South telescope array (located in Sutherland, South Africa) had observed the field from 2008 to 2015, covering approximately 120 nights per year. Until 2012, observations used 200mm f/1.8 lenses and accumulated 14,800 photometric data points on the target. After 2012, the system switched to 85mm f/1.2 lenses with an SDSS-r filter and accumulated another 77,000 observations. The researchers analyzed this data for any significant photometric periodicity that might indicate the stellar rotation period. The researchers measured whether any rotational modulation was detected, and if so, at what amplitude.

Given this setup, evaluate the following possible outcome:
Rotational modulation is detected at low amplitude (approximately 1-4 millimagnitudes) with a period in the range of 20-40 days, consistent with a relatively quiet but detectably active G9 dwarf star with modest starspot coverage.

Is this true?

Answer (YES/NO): NO